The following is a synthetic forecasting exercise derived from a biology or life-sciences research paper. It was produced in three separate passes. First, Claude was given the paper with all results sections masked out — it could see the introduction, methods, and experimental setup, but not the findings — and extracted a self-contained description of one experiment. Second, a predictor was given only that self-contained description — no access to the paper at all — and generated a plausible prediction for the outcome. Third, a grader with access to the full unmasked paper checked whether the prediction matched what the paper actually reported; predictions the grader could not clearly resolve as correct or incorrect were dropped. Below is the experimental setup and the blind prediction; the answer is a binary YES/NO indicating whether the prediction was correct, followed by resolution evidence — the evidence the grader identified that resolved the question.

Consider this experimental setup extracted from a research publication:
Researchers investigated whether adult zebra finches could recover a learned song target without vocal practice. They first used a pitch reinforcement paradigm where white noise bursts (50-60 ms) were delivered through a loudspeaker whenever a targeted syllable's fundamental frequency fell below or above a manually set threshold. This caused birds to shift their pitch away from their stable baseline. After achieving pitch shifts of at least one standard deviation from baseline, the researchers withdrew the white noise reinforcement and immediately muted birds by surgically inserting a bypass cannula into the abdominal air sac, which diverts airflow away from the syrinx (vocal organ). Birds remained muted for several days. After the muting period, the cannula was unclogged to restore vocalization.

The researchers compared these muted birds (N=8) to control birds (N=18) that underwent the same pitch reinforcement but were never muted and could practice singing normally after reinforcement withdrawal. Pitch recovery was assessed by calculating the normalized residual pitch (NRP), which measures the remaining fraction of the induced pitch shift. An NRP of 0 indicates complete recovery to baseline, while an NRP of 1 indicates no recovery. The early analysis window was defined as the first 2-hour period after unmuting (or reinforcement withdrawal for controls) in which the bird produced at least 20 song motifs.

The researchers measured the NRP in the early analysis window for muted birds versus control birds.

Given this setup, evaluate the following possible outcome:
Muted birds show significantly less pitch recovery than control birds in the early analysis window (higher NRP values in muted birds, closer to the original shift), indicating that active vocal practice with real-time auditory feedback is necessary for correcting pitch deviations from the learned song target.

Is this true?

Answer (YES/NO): NO